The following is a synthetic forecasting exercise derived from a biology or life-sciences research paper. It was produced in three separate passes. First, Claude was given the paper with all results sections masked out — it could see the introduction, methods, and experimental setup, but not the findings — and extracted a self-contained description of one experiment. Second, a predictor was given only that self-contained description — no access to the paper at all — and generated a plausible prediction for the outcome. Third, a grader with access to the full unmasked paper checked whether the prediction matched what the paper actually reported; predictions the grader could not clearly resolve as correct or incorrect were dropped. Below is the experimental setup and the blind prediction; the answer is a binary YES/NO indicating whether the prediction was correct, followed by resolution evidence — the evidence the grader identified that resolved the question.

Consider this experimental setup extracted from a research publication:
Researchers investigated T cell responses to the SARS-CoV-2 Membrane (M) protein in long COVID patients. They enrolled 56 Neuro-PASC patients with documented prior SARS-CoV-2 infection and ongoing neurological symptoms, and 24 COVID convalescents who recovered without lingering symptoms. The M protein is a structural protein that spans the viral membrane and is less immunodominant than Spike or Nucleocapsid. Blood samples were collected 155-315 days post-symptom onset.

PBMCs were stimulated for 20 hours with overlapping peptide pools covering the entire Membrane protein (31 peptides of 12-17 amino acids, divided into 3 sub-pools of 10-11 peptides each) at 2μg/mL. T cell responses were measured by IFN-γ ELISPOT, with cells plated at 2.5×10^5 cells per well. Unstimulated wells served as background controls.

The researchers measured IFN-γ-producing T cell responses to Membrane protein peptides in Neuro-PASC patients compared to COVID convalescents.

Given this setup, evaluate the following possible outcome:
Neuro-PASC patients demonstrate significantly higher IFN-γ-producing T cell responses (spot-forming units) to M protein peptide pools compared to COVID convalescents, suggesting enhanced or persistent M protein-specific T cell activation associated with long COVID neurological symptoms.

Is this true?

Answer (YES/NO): YES